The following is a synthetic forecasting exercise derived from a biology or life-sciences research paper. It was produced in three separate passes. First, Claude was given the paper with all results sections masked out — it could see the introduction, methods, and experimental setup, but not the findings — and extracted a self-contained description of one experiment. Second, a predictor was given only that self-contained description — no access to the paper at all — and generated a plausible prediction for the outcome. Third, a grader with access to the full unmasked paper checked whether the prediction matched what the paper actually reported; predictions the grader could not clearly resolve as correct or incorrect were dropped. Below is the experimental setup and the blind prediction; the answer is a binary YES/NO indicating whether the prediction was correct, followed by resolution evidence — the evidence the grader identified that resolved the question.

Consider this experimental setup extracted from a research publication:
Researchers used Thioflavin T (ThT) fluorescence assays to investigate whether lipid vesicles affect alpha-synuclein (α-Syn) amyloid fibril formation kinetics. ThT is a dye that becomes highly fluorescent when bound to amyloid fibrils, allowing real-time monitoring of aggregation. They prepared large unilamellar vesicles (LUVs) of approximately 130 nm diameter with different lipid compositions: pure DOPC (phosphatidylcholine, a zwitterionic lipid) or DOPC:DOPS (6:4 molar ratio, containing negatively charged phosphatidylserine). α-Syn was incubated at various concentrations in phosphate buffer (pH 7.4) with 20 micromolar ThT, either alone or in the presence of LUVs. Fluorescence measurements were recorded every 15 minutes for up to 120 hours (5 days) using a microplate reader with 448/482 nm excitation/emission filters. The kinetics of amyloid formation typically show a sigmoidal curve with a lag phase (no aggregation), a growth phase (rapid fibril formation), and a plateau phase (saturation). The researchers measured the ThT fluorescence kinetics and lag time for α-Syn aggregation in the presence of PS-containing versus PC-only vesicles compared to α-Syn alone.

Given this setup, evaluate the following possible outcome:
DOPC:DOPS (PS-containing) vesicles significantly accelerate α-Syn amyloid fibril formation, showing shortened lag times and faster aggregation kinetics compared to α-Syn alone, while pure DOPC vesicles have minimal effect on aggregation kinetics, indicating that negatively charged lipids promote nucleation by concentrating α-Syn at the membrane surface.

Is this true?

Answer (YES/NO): YES